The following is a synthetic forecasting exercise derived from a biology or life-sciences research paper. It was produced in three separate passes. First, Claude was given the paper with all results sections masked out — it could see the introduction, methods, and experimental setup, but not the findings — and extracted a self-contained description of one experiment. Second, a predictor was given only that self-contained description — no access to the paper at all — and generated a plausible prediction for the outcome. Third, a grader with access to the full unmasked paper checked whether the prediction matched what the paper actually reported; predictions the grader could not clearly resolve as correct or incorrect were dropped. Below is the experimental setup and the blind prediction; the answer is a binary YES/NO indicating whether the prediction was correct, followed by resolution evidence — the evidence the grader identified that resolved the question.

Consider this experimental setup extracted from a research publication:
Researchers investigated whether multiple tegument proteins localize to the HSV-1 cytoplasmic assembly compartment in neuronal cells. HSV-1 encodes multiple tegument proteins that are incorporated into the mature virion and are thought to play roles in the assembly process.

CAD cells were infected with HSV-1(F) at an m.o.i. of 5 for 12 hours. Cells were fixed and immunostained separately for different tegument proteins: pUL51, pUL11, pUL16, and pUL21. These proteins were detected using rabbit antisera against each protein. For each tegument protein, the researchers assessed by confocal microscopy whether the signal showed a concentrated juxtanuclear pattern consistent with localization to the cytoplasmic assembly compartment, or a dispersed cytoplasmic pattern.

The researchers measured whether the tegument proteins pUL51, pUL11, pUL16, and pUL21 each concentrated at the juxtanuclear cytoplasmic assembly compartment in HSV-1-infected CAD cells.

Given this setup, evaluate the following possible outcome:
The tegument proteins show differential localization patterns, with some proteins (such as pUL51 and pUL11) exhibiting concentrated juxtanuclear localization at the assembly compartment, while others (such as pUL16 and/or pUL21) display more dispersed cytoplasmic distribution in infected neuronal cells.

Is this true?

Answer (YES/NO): NO